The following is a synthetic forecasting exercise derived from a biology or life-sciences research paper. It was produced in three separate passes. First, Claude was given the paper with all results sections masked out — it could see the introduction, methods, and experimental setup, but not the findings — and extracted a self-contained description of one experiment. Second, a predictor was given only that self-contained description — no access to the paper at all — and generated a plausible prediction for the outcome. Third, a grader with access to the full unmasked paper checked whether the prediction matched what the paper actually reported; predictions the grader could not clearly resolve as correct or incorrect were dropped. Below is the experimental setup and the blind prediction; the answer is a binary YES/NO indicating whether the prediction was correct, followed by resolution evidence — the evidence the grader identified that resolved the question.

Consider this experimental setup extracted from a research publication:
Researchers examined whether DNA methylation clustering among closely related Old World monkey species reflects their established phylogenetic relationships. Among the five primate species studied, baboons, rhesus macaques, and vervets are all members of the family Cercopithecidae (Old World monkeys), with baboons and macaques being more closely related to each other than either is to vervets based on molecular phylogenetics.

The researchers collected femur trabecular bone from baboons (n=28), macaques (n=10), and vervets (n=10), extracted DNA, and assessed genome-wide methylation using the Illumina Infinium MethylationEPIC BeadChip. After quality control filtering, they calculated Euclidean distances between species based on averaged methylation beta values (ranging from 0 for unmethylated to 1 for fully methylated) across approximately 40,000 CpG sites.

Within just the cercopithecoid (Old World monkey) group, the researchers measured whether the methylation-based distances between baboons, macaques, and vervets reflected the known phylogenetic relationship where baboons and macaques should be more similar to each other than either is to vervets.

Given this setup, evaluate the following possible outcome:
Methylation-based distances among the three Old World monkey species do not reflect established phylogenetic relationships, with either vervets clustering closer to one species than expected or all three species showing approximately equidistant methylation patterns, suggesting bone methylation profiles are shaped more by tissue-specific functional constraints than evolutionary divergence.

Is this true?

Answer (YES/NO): NO